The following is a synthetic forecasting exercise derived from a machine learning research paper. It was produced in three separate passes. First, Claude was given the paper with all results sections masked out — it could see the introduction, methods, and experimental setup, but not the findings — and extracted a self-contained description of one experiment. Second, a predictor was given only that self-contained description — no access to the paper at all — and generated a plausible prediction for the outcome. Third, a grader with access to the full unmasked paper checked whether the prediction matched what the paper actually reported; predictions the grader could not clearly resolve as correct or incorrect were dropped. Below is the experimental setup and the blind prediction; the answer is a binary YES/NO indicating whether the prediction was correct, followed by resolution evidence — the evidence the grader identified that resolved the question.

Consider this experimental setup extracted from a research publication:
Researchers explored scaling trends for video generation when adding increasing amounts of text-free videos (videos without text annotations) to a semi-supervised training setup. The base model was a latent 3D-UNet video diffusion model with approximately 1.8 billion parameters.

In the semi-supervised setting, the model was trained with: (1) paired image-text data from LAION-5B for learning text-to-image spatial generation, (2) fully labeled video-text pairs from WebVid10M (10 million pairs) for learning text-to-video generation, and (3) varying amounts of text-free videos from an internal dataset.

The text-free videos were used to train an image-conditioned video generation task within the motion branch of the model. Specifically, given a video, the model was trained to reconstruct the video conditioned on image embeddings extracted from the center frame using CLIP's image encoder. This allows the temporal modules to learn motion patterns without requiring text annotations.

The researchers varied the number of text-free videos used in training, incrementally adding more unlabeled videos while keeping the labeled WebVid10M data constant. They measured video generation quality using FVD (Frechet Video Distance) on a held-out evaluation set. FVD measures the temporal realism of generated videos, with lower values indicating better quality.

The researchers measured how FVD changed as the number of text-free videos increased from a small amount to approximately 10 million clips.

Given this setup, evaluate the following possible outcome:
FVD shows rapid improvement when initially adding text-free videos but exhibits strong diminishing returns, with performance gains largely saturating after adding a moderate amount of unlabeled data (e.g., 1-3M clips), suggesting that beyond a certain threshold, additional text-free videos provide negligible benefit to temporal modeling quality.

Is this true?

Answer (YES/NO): NO